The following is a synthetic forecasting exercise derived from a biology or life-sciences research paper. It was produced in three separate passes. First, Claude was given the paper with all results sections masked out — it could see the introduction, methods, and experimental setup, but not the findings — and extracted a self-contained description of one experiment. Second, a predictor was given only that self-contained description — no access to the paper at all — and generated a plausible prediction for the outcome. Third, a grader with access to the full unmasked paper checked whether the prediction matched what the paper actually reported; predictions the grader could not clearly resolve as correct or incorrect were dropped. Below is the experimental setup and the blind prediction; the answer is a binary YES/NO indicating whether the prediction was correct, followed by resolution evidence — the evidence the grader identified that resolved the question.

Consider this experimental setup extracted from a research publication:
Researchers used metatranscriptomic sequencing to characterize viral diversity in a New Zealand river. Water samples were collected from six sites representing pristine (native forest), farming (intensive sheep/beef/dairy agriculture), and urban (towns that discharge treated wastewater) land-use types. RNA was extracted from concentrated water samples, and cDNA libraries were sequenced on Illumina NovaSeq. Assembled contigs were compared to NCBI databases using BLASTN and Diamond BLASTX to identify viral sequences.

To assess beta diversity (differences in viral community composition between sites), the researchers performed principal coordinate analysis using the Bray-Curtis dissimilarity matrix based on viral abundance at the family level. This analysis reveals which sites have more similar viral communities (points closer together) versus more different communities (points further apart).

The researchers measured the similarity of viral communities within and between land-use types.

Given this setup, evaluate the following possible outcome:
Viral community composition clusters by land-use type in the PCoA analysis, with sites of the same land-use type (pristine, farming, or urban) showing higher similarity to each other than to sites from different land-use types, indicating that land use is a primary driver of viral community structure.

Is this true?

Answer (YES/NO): NO